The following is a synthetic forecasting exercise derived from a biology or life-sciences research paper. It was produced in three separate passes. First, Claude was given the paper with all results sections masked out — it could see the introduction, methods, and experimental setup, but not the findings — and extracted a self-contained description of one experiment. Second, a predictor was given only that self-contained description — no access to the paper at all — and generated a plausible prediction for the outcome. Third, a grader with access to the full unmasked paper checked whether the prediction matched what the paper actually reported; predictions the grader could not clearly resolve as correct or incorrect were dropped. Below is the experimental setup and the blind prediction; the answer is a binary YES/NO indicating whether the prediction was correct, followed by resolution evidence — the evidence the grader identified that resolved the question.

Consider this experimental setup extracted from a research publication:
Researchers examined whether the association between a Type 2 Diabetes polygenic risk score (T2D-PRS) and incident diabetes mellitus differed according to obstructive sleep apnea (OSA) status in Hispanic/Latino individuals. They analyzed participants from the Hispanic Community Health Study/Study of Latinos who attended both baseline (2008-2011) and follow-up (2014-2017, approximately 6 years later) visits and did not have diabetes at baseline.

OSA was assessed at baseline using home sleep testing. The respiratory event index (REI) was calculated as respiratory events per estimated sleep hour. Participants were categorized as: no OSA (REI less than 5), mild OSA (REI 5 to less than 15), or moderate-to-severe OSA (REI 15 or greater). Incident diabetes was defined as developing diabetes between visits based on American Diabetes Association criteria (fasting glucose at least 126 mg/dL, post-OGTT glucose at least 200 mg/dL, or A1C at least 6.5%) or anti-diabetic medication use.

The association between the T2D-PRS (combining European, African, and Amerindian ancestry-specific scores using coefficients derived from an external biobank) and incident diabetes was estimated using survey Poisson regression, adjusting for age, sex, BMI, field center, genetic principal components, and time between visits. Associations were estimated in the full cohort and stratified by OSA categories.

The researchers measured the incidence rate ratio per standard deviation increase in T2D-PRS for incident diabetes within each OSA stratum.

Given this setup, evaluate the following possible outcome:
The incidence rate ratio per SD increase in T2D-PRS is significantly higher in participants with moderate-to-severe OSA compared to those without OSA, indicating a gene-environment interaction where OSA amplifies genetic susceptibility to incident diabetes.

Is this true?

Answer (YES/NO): NO